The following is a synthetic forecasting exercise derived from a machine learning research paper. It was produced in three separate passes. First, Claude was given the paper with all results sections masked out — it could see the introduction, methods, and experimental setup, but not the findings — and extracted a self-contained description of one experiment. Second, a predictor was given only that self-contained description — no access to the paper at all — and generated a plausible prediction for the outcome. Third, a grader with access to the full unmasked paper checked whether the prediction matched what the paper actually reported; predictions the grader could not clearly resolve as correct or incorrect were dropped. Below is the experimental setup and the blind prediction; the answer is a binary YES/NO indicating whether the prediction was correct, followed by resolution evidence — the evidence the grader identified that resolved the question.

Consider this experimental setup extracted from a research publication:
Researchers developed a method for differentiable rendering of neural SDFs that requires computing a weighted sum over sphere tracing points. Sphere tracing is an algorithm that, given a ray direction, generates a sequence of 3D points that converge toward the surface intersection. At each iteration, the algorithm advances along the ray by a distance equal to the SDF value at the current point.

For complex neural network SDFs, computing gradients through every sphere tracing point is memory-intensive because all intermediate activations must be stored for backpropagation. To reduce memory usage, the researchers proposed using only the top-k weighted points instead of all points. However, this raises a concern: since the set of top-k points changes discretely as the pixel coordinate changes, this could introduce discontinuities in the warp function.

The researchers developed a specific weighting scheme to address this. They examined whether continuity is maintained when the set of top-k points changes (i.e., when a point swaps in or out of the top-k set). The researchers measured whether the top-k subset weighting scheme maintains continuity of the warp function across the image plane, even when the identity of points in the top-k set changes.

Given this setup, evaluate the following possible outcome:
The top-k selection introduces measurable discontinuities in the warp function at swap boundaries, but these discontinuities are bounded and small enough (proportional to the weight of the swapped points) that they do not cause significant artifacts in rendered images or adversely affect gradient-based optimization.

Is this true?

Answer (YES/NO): NO